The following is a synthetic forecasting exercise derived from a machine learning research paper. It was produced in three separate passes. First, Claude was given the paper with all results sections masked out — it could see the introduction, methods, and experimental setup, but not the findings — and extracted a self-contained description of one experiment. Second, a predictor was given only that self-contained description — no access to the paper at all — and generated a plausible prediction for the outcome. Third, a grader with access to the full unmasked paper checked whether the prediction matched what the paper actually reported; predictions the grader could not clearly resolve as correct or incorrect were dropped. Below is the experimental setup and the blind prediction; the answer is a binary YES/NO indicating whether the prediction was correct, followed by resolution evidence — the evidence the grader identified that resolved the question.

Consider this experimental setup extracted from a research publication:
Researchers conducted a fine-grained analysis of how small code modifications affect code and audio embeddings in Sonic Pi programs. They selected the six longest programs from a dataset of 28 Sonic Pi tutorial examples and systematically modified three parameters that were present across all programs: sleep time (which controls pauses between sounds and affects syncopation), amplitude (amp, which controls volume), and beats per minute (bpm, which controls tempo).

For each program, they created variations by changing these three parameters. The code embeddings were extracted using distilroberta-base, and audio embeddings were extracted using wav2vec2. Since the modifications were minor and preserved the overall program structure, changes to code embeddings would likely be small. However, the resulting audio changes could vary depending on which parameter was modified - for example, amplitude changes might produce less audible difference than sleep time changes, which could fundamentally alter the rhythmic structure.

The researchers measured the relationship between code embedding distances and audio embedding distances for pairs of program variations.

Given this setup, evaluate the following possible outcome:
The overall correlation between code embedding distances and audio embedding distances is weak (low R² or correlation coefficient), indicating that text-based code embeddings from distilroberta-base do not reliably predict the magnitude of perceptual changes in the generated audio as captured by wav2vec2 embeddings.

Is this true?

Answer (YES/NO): YES